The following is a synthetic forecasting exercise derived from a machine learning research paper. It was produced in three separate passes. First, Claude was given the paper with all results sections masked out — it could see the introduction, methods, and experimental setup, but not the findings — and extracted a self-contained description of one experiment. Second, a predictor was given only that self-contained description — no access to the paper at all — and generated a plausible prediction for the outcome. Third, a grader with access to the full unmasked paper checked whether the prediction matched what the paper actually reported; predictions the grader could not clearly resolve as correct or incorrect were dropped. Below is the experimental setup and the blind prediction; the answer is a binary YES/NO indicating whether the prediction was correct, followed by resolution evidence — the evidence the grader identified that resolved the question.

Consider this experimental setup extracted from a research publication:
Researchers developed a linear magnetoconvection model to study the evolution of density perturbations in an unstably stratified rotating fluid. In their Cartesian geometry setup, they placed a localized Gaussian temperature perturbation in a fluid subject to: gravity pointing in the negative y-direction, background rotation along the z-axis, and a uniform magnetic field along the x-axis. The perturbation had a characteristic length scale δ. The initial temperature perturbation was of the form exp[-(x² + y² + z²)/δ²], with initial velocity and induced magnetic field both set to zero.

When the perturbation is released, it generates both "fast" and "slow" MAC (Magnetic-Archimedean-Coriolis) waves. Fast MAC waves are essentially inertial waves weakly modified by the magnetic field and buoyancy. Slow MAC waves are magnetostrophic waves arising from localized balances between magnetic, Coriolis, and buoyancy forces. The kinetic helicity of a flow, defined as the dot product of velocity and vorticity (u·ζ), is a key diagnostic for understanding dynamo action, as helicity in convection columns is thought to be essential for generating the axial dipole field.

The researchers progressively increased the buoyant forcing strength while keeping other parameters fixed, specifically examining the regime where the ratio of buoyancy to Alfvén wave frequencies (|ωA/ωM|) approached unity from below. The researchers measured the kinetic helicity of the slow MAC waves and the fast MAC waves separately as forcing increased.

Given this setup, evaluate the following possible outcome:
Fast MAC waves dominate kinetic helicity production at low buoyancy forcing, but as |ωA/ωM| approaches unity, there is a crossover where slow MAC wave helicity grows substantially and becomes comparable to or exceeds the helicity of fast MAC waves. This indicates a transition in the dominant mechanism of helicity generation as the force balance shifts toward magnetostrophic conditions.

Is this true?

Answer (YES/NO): NO